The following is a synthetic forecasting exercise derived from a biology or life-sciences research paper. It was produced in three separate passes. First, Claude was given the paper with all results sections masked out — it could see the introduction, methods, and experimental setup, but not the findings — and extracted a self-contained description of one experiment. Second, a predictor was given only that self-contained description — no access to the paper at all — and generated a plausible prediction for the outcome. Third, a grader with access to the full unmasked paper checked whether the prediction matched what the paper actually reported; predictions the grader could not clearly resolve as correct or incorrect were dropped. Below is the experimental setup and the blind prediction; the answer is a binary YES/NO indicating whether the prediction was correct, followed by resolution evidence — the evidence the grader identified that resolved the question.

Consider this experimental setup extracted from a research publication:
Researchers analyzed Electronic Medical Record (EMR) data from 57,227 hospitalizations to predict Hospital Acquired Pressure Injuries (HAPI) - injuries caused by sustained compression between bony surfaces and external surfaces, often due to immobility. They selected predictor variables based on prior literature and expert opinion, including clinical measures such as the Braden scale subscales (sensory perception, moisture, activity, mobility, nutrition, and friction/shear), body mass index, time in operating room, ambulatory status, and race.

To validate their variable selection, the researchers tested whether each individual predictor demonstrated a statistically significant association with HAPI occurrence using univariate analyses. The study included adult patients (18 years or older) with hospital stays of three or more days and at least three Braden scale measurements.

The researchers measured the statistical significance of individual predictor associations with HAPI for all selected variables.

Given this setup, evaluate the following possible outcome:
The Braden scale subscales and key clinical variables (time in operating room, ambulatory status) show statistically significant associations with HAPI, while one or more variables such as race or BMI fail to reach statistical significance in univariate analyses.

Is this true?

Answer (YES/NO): NO